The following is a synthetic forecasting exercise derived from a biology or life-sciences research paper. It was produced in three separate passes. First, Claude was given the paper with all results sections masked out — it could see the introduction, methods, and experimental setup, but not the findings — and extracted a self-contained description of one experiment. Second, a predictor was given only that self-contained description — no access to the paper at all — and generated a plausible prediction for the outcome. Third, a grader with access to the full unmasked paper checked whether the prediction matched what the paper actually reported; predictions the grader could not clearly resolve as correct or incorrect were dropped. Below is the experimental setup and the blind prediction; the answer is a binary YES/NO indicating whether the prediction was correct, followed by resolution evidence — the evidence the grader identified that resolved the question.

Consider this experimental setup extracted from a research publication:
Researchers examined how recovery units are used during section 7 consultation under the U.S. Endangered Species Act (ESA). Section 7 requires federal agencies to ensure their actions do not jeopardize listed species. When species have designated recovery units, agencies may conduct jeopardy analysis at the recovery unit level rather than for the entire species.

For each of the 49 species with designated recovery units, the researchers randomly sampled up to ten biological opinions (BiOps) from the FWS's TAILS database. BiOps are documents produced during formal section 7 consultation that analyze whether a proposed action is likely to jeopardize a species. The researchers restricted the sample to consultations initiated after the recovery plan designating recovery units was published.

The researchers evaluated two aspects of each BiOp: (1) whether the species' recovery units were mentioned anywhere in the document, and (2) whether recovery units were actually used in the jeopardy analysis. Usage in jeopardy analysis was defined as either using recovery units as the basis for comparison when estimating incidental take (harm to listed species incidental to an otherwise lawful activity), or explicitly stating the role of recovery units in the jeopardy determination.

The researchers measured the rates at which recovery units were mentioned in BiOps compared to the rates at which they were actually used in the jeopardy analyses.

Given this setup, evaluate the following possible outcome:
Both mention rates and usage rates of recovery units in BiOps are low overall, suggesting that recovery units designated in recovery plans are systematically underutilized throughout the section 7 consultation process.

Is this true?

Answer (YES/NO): NO